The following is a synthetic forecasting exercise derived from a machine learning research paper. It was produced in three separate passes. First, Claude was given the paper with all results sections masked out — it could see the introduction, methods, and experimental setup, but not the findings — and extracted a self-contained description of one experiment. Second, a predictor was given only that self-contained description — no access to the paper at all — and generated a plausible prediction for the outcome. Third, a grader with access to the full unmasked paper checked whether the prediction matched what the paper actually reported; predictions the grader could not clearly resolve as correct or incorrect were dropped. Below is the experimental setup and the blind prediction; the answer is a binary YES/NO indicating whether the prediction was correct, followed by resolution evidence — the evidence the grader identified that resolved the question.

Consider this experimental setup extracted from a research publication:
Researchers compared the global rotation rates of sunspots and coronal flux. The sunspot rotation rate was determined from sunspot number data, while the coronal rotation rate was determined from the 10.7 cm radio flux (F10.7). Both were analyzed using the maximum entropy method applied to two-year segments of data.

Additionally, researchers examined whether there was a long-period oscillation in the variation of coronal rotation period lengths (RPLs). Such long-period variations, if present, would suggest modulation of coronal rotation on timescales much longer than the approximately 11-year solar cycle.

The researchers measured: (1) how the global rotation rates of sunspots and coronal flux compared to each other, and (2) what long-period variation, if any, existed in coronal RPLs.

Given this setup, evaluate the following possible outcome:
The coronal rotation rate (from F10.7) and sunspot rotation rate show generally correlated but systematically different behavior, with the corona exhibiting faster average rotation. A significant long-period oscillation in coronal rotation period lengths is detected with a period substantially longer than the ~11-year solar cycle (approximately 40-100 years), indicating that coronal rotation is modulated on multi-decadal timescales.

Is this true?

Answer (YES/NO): NO